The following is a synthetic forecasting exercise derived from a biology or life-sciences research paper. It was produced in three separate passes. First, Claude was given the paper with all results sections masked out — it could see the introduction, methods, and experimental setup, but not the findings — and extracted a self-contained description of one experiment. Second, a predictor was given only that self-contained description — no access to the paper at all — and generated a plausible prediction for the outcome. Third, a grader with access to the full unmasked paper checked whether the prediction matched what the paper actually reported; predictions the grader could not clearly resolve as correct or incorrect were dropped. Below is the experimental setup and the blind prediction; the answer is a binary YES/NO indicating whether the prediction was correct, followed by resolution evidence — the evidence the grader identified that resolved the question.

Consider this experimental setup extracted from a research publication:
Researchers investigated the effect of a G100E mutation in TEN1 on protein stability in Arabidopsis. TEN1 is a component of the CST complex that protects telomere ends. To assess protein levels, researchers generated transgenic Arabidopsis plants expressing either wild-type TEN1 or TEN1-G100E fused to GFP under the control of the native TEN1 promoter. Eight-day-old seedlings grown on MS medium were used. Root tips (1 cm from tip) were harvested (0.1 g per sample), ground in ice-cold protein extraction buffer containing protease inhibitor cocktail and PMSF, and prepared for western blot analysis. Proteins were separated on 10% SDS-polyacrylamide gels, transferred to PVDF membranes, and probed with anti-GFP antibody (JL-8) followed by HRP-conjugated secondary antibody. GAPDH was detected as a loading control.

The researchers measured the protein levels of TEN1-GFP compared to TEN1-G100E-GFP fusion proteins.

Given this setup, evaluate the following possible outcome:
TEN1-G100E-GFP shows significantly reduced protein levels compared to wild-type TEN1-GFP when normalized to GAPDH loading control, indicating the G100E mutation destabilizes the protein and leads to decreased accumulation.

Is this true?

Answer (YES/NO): YES